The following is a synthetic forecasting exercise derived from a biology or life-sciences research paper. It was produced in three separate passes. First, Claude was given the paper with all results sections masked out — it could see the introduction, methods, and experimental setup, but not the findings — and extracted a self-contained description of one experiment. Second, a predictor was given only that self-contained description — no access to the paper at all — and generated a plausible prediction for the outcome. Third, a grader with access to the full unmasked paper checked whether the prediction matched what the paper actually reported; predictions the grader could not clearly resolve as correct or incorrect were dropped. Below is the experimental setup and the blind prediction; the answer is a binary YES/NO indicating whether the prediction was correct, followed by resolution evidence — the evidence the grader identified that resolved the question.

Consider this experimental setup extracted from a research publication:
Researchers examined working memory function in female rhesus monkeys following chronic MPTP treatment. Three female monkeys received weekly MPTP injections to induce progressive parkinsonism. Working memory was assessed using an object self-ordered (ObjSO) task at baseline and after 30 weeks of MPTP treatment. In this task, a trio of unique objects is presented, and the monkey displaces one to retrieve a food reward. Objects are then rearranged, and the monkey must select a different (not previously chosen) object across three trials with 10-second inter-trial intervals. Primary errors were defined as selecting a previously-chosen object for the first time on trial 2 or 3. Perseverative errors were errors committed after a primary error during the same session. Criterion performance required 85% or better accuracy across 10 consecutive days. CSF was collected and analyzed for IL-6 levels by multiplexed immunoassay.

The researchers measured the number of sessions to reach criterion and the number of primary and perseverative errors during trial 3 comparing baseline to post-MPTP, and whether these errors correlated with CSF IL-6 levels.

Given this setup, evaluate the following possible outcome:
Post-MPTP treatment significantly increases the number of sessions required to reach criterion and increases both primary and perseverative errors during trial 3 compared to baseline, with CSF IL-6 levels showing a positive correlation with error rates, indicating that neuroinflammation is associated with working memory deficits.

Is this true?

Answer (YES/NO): YES